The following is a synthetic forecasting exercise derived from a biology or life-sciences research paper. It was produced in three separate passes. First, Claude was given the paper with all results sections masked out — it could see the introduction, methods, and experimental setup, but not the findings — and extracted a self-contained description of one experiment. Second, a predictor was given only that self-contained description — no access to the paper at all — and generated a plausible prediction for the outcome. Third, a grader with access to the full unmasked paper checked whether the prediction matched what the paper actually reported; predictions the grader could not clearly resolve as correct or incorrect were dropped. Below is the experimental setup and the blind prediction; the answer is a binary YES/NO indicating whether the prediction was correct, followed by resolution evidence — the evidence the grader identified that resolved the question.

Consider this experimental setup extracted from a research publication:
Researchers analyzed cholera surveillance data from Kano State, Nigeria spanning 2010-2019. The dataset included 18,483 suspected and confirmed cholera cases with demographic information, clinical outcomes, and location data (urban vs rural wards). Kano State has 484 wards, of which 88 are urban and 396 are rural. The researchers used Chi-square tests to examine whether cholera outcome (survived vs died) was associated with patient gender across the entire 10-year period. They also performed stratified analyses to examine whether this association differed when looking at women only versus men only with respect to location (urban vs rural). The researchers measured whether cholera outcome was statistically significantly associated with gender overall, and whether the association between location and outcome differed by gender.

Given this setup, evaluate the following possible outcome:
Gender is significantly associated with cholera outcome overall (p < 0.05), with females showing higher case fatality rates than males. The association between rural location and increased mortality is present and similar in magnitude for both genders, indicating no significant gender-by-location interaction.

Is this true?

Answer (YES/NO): NO